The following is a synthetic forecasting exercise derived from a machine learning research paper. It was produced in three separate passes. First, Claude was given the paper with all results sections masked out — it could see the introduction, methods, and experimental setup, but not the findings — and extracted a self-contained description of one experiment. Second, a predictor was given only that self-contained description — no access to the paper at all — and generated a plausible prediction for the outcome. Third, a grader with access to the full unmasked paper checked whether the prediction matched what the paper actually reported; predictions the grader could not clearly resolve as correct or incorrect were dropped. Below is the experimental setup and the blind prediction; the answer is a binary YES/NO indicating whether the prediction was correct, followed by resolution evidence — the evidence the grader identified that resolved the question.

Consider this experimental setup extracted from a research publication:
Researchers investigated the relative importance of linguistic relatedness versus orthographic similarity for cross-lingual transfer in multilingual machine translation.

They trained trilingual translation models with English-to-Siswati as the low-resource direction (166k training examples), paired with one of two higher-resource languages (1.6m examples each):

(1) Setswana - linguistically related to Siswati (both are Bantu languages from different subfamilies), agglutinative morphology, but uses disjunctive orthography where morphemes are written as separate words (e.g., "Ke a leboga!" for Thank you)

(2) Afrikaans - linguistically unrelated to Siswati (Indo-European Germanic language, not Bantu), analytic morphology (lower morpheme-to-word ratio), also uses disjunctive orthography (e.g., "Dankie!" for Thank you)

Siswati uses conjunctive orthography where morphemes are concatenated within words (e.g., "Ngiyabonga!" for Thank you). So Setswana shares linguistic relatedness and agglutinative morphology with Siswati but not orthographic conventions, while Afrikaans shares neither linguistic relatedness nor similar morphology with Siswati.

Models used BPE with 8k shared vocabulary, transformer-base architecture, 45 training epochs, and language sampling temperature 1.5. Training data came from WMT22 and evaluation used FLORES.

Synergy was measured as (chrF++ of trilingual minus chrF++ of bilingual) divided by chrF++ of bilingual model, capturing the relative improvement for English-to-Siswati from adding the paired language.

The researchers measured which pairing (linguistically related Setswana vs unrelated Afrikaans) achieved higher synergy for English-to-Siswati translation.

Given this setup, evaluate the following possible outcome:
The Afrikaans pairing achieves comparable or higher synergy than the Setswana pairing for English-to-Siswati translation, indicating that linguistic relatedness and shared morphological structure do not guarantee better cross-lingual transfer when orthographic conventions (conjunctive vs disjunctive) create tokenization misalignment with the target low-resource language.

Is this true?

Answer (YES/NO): YES